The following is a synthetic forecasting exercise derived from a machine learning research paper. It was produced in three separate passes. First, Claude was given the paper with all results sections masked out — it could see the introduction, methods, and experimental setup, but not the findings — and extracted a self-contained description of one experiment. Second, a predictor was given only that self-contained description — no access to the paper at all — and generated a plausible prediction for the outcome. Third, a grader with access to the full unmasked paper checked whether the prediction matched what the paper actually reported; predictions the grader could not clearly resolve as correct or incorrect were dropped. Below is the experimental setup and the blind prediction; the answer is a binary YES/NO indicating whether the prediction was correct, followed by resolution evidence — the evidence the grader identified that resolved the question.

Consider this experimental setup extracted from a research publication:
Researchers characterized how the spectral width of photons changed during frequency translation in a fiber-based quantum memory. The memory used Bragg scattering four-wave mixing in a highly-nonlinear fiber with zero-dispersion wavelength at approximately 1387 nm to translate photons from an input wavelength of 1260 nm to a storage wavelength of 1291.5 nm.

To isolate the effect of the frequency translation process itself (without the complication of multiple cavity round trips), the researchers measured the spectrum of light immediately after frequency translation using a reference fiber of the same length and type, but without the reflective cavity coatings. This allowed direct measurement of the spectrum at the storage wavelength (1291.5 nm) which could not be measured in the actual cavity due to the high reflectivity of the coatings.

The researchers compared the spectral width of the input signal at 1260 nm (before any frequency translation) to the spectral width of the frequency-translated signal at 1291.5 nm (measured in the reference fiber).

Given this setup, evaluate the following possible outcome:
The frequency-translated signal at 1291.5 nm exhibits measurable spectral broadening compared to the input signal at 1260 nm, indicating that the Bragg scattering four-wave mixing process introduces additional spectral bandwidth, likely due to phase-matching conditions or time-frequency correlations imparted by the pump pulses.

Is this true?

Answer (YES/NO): YES